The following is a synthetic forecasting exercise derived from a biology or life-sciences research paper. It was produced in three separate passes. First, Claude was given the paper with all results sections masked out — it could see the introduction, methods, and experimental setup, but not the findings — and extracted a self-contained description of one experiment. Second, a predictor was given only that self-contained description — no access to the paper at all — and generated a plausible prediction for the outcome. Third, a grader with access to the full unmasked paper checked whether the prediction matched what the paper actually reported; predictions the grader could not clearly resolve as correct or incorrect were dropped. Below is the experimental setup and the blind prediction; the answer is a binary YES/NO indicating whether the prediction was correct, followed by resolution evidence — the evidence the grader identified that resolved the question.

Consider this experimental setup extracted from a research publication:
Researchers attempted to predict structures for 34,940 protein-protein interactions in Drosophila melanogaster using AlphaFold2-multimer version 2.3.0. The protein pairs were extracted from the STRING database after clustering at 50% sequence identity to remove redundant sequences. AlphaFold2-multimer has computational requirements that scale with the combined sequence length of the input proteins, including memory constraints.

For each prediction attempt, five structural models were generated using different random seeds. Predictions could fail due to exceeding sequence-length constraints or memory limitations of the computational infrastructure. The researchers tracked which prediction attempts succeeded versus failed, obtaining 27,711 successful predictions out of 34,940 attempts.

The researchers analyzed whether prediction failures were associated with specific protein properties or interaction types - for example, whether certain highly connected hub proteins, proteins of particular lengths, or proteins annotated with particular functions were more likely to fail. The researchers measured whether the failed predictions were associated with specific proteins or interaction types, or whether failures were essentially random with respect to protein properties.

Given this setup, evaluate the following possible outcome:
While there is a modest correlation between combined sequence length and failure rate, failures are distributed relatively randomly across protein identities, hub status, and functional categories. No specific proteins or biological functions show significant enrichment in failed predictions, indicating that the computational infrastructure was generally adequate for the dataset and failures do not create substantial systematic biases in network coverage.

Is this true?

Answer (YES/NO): YES